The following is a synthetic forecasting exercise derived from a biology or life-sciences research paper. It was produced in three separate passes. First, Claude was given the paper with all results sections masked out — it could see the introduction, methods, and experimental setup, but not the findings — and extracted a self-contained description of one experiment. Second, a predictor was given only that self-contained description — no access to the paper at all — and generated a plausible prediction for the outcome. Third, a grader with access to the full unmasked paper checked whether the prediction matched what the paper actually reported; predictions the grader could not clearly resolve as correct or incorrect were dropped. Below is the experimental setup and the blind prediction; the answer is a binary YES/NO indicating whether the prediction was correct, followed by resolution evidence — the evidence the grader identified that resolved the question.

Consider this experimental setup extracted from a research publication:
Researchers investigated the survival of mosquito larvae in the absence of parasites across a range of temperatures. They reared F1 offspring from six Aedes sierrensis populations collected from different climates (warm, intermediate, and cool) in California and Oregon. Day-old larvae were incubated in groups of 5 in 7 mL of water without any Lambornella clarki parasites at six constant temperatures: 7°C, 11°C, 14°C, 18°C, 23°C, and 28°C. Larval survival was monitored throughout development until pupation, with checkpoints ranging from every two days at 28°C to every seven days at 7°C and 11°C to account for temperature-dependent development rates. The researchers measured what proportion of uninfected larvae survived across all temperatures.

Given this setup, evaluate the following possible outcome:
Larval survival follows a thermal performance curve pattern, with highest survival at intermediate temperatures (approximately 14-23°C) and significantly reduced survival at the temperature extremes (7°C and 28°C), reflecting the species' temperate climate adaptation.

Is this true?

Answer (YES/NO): NO